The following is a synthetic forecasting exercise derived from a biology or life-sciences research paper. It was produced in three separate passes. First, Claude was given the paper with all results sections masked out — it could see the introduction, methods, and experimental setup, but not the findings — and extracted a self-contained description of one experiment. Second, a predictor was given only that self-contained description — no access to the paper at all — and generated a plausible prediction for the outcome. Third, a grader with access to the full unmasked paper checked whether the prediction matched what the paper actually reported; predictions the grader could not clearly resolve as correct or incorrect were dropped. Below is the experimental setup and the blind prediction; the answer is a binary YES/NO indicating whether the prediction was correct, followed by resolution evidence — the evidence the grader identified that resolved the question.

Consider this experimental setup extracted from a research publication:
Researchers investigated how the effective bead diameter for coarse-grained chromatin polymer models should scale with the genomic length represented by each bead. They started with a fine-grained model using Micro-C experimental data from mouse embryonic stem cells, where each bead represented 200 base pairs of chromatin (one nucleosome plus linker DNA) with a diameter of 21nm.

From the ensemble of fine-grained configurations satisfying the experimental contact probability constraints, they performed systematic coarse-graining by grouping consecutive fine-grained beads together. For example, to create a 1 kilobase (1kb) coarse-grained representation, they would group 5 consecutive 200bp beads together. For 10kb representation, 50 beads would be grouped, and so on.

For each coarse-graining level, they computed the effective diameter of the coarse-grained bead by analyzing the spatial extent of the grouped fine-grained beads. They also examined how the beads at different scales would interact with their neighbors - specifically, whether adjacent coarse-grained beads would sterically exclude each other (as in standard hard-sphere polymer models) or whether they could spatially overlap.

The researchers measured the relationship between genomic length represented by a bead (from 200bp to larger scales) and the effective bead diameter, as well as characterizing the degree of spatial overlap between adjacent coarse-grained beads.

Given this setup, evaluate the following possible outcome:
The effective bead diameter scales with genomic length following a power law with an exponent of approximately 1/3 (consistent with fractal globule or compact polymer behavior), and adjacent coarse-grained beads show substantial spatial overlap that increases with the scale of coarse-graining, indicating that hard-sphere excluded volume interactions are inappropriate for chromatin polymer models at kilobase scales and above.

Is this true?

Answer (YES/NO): NO